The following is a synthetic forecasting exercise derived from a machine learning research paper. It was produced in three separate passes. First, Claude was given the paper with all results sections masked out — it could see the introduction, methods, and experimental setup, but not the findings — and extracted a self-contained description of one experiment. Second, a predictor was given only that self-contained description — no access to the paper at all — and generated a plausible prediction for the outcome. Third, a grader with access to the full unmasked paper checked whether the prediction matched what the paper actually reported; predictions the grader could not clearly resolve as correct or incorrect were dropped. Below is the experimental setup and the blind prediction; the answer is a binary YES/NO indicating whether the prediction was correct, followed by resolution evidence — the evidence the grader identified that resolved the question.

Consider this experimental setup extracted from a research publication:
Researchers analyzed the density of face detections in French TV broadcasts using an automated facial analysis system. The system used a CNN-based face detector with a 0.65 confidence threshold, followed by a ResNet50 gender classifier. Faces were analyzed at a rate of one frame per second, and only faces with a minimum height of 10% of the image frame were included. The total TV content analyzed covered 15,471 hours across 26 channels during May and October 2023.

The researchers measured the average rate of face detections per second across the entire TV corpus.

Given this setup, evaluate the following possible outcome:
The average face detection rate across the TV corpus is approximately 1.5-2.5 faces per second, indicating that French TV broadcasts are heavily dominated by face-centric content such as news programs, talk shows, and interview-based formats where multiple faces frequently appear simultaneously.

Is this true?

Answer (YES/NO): NO